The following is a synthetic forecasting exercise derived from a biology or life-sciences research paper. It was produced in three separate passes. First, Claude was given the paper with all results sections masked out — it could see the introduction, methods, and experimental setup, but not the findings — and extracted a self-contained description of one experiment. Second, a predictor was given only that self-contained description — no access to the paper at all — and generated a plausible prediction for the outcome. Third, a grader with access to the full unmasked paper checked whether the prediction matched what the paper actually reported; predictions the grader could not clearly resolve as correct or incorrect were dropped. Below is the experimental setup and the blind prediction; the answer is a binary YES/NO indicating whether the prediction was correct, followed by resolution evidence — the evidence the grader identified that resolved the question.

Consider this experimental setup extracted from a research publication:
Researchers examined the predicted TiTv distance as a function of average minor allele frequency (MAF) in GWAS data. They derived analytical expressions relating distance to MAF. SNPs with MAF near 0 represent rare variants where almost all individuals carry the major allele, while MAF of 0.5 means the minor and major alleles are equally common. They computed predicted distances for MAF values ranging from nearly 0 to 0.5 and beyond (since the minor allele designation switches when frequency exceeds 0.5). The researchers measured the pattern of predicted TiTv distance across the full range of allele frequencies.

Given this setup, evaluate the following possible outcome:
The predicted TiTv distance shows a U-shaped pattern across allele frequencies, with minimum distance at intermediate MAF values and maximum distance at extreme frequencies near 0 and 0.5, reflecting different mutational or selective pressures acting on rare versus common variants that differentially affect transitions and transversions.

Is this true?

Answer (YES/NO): NO